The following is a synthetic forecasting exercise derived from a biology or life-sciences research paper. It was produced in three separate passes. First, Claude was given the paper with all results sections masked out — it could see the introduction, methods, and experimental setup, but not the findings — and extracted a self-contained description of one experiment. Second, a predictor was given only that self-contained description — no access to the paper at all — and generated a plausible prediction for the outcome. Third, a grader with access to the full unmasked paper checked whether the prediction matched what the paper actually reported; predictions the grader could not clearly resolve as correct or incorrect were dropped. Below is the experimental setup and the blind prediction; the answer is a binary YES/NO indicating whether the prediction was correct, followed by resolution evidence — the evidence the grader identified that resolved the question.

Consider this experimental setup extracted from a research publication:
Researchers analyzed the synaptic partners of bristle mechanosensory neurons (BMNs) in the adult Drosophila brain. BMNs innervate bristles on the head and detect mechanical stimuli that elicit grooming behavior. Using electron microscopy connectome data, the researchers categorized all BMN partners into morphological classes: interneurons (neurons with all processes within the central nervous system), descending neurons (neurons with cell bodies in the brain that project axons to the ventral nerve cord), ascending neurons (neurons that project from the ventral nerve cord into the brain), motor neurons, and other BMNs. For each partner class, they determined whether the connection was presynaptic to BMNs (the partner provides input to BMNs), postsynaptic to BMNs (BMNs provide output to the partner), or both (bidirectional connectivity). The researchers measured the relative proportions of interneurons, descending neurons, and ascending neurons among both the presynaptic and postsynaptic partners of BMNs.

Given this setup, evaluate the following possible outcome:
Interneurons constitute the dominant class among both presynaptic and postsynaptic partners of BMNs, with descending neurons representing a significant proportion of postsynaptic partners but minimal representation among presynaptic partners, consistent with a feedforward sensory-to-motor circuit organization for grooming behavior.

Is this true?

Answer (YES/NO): NO